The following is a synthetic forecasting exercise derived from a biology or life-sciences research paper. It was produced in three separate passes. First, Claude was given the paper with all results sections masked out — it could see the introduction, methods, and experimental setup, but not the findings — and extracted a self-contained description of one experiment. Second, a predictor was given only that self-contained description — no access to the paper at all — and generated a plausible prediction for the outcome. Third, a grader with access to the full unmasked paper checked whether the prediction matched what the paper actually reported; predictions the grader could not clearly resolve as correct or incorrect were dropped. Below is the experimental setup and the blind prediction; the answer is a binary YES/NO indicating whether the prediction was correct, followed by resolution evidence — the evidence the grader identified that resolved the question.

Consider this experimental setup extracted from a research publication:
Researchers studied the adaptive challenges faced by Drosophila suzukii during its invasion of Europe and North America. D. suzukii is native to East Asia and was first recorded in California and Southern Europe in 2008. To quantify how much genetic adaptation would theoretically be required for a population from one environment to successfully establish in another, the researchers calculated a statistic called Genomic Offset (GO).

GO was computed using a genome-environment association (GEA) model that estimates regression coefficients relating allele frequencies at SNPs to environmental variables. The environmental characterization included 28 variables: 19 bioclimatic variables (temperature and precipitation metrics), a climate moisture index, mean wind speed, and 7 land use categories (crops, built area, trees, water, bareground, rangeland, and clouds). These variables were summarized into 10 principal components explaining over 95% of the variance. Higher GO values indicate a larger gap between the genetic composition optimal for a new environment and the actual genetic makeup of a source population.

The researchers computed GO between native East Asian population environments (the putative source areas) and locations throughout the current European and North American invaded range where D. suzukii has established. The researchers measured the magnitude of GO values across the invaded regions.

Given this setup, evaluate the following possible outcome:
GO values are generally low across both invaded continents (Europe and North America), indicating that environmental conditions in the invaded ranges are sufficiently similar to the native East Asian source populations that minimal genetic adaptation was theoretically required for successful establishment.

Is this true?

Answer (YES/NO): YES